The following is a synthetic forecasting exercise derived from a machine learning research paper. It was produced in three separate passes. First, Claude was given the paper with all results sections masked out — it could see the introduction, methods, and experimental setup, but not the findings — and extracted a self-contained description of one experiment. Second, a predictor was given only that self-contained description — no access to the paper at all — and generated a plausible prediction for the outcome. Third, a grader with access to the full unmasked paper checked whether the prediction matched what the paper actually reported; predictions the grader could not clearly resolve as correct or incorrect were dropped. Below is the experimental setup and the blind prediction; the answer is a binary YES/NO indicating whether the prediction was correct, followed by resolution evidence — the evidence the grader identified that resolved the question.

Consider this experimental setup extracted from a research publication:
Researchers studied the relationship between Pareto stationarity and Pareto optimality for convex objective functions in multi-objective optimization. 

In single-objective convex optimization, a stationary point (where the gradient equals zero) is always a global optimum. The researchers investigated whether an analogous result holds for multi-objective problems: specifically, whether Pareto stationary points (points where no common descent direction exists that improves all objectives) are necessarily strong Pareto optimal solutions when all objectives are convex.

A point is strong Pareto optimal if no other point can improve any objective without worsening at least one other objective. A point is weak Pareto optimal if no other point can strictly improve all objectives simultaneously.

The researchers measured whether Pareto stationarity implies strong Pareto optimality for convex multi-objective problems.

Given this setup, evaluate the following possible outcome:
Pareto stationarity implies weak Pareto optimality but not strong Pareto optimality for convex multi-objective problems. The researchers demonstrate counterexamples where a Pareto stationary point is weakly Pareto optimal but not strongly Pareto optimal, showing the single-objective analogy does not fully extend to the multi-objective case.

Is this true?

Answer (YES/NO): YES